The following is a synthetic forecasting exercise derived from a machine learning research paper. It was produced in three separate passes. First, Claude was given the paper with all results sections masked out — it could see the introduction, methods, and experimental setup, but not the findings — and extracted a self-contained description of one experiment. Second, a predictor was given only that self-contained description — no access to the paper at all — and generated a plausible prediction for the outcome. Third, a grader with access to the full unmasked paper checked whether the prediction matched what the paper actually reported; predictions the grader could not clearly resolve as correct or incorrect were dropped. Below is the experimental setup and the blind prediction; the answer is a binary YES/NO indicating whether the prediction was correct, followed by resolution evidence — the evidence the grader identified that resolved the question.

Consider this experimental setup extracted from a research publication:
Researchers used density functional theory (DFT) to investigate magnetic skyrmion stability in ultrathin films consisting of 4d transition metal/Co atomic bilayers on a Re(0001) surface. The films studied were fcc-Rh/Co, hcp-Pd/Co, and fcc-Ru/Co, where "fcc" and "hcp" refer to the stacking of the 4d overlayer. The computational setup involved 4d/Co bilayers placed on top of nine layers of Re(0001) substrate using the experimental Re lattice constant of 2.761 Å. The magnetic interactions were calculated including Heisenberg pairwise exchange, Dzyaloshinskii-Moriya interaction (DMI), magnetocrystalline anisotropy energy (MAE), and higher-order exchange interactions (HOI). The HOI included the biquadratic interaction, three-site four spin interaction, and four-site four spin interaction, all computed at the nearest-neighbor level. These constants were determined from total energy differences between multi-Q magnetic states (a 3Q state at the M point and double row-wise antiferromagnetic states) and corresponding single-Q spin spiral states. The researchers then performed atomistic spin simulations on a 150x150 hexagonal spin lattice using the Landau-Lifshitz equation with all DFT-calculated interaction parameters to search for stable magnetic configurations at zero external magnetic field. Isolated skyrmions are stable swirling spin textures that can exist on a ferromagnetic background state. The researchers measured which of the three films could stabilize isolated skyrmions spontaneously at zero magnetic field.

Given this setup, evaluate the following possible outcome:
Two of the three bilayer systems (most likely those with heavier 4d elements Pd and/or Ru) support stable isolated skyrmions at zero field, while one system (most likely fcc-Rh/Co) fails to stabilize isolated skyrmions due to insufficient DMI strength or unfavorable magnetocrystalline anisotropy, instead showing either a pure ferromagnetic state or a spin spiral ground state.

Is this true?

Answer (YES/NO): NO